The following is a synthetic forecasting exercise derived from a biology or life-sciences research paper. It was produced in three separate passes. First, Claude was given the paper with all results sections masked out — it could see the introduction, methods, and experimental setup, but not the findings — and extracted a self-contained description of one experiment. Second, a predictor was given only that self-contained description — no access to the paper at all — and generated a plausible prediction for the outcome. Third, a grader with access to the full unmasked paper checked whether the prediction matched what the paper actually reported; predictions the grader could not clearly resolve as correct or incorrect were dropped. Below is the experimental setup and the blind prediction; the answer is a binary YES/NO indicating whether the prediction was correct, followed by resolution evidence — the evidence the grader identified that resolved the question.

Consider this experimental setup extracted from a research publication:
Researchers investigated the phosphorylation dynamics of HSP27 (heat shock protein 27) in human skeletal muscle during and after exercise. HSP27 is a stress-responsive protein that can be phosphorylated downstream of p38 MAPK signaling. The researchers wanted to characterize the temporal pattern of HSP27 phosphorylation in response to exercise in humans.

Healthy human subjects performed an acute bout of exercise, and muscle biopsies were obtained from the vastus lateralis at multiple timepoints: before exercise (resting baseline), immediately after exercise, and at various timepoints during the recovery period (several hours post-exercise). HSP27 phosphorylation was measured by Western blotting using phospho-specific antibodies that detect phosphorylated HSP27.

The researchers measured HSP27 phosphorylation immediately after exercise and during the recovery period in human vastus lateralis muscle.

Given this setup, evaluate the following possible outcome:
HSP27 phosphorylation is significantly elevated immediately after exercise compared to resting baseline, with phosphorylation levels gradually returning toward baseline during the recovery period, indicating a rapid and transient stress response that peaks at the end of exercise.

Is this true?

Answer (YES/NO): NO